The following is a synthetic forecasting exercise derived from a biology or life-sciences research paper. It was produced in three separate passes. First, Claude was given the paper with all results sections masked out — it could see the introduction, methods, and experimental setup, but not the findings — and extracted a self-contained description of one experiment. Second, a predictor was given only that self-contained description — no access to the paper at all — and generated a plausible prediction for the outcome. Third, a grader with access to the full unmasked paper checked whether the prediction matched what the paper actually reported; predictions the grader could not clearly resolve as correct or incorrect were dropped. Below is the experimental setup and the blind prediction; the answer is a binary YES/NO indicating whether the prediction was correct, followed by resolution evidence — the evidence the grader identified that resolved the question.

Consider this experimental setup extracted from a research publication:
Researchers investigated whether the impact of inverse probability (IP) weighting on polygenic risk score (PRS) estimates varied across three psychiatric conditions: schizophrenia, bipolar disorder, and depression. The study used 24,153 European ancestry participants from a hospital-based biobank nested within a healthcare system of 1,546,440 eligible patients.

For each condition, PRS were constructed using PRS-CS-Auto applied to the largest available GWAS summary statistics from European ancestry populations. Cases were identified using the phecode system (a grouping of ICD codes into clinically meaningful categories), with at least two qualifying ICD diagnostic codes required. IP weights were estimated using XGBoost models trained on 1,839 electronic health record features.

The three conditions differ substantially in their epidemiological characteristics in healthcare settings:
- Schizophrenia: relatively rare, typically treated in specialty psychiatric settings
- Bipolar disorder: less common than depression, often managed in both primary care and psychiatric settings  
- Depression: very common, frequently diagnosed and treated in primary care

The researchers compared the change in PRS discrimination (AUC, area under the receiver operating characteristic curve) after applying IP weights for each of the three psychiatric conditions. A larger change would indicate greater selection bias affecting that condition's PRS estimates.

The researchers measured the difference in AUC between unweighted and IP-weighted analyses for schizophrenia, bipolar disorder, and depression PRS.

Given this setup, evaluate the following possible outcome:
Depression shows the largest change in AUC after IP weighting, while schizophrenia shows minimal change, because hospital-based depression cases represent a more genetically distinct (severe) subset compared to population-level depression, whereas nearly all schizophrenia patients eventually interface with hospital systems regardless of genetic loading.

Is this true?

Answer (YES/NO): NO